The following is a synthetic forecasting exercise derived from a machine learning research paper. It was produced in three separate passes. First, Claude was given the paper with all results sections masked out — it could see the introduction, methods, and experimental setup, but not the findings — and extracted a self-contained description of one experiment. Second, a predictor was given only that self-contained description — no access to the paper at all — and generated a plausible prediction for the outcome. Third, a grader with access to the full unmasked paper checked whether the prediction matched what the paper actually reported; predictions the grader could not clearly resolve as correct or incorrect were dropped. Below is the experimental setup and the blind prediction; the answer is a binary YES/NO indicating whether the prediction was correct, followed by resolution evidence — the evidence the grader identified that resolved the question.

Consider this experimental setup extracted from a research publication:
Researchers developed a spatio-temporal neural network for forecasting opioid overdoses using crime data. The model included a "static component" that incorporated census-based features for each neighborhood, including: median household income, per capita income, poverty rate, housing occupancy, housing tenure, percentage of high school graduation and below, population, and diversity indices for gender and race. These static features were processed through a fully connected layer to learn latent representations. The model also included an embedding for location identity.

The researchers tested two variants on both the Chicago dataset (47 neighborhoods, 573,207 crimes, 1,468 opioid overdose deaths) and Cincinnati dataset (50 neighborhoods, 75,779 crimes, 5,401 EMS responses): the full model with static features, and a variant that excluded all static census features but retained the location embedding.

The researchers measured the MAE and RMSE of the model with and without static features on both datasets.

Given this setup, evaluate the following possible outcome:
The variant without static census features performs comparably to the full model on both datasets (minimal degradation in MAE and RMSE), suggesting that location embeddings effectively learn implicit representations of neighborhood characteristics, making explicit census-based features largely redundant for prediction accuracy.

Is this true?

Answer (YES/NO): NO